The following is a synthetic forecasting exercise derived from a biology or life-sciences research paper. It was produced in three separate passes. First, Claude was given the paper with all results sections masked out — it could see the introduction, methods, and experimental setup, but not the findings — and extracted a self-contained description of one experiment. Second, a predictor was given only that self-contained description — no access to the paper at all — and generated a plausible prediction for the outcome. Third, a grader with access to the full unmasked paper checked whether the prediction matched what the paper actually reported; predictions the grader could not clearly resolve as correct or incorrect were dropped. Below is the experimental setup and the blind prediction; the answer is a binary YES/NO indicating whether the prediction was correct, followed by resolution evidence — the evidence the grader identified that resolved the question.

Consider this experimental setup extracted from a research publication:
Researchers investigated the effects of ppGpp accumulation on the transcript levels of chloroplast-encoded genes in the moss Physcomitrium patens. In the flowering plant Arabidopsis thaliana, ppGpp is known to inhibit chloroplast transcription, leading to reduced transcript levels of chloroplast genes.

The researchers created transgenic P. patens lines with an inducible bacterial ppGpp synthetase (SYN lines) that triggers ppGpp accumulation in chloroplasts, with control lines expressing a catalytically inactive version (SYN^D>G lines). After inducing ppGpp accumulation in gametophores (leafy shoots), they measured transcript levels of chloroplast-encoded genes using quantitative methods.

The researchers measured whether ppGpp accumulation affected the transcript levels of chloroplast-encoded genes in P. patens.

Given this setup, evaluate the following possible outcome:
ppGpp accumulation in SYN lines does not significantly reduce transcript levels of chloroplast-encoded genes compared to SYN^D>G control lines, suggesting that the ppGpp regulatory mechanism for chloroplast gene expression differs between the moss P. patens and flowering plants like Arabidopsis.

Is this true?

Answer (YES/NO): NO